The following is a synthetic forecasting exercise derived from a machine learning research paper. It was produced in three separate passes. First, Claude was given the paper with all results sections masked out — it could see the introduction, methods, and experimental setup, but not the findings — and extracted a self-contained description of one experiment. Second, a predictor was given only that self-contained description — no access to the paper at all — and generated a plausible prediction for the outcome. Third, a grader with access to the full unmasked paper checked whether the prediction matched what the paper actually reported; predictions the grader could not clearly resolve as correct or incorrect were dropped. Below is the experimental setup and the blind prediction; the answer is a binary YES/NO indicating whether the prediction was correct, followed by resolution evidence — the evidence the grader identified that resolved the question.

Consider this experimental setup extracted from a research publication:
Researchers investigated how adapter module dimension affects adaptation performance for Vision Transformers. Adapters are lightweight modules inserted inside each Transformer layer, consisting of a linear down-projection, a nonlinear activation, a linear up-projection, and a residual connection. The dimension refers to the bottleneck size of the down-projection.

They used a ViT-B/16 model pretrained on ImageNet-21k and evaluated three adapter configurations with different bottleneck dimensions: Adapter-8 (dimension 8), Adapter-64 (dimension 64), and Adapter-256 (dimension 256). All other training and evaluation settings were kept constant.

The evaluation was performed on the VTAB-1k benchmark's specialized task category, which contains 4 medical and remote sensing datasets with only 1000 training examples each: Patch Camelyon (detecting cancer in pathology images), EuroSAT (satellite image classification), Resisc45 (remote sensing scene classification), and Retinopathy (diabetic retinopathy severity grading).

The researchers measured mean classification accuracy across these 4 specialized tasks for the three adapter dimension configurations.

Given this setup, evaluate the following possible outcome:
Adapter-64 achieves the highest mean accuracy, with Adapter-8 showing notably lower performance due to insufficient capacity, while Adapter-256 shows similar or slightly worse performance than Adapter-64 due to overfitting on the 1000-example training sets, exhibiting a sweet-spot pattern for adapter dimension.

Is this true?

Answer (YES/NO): NO